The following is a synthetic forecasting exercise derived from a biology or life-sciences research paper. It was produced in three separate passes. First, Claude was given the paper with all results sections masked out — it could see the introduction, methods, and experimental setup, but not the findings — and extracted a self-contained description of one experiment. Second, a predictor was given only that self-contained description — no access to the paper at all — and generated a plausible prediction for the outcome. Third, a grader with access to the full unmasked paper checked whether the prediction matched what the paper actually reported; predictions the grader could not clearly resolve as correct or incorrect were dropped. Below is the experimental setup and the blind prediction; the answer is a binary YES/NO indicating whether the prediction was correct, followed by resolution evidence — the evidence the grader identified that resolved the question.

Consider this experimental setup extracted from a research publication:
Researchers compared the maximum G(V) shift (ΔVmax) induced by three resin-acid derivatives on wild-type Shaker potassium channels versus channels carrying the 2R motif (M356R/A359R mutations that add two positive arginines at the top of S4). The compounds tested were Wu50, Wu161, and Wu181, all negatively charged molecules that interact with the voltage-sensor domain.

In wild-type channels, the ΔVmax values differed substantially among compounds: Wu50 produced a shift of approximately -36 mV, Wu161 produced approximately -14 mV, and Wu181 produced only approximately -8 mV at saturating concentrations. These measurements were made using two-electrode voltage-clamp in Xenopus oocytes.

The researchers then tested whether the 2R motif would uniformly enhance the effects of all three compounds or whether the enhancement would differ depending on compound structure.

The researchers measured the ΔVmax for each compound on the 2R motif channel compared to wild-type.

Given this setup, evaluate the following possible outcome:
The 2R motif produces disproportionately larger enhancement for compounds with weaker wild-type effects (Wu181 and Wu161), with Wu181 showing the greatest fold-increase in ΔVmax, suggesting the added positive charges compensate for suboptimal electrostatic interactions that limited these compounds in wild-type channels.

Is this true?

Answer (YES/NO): YES